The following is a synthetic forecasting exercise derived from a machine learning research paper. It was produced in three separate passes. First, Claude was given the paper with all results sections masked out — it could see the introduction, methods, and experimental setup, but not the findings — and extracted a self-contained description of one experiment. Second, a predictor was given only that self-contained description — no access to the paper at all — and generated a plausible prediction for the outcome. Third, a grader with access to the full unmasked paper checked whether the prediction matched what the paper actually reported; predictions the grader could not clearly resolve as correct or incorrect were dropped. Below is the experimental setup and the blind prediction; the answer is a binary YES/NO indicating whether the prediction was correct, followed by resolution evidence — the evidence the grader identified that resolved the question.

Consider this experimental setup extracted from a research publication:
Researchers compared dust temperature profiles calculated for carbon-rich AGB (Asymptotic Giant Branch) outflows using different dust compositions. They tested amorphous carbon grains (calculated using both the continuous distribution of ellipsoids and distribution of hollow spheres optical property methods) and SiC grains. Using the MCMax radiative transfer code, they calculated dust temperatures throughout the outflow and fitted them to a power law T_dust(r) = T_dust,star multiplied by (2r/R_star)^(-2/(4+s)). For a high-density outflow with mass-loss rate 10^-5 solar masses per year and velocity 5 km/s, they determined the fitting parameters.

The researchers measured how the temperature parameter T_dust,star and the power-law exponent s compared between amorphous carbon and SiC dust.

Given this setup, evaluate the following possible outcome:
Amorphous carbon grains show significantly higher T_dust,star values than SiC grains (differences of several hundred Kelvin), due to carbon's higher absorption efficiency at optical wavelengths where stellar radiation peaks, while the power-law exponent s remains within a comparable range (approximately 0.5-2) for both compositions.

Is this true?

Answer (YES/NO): NO